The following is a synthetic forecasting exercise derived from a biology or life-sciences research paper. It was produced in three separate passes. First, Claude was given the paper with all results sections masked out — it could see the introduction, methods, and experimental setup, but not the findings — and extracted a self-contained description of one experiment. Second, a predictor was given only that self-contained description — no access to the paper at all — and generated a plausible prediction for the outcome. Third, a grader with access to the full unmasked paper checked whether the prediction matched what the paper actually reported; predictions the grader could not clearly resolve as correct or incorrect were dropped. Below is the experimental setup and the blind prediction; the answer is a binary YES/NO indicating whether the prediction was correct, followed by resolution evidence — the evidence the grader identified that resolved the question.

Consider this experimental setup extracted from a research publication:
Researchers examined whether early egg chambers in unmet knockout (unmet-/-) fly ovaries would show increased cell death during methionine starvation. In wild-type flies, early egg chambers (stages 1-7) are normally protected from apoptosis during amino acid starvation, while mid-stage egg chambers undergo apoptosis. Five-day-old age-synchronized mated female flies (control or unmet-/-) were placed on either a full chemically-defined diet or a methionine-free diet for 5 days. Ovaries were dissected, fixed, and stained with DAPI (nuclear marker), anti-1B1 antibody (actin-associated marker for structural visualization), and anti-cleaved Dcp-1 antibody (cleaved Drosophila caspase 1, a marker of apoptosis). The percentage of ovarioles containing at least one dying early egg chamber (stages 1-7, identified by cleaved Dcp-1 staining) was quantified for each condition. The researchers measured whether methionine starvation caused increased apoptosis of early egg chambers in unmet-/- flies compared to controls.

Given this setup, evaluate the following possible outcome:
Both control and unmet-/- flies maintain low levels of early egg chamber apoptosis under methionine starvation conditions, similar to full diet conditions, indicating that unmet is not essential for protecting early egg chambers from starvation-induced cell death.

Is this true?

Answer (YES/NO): NO